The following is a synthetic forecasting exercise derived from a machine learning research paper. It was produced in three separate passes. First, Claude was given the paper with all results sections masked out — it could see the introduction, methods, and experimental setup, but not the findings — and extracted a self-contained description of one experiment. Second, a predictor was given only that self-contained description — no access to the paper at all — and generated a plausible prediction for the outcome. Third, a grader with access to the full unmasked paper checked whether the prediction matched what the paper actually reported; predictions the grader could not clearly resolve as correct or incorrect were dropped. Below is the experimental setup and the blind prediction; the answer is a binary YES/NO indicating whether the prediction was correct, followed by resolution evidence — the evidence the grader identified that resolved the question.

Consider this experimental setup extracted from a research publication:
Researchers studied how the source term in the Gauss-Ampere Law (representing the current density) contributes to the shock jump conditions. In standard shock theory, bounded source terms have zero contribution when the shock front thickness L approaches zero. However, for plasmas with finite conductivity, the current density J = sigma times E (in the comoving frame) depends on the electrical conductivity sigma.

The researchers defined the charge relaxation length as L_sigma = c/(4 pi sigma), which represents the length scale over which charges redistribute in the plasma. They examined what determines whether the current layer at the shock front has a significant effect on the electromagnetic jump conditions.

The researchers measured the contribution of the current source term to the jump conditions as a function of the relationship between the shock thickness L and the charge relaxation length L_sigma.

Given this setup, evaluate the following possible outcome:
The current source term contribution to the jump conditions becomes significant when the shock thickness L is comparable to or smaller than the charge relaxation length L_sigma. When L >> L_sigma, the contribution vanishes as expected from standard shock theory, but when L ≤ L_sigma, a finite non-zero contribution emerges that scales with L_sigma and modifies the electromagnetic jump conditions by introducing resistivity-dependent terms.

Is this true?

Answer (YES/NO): NO